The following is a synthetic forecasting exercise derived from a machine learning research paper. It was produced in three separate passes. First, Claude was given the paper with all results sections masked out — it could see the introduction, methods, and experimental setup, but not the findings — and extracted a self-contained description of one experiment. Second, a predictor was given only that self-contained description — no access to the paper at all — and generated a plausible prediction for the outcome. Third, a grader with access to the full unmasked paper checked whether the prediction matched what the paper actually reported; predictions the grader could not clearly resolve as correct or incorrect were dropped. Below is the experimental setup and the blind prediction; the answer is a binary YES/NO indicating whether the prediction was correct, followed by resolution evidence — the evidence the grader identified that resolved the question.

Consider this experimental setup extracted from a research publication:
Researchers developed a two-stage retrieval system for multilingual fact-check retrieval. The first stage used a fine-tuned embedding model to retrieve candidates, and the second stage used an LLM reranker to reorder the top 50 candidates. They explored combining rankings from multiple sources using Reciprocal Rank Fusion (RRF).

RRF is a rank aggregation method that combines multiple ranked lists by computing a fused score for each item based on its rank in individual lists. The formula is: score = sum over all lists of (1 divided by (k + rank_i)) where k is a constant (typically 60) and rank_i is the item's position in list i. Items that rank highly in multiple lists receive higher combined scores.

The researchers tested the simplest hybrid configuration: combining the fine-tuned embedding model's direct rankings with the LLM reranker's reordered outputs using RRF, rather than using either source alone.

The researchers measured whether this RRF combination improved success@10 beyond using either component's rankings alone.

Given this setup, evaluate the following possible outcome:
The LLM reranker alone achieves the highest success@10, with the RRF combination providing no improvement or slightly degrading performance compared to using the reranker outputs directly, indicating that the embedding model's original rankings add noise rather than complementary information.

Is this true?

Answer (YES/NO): NO